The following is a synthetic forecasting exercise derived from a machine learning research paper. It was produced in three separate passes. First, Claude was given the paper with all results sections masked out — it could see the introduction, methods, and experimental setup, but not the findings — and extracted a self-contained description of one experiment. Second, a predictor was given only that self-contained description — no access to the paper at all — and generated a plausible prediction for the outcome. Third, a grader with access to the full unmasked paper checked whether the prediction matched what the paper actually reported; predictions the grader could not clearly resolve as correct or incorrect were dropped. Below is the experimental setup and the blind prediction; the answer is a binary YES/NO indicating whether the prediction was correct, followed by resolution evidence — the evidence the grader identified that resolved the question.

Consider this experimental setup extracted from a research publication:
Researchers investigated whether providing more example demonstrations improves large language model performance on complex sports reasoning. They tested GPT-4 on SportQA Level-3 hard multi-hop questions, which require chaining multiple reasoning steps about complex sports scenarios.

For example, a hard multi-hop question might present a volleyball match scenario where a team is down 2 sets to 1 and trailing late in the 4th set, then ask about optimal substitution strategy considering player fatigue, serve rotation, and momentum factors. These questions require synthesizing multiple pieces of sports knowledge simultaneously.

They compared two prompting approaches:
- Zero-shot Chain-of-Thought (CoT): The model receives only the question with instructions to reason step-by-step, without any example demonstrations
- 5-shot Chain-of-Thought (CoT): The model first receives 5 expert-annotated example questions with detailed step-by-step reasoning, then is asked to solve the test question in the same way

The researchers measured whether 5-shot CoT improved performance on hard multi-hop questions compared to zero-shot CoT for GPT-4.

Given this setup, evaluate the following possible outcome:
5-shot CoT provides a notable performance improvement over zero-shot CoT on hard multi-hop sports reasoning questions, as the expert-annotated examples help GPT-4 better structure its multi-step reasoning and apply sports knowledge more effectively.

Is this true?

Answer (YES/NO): NO